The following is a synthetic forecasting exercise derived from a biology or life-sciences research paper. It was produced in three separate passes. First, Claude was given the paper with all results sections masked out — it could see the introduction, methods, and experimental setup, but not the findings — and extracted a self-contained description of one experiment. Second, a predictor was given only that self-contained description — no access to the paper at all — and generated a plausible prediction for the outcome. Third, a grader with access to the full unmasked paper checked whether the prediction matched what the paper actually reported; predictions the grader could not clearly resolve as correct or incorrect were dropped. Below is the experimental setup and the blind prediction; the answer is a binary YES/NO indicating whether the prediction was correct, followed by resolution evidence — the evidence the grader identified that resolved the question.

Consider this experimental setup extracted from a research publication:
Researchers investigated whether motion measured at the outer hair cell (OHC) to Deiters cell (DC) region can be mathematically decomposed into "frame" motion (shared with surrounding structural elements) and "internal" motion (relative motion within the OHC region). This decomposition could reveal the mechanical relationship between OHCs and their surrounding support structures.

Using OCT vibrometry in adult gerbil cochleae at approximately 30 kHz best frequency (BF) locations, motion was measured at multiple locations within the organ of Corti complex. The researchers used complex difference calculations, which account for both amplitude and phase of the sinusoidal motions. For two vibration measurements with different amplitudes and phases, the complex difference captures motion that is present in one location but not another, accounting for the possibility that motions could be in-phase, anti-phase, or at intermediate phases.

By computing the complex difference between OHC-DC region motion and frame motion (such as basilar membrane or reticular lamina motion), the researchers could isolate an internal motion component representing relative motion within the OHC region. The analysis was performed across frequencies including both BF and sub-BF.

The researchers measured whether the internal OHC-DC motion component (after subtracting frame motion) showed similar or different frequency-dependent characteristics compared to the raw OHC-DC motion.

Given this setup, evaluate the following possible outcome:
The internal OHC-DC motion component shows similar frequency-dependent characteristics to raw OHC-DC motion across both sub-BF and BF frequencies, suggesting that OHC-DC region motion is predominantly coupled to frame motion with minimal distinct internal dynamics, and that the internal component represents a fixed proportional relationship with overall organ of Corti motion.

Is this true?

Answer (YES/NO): NO